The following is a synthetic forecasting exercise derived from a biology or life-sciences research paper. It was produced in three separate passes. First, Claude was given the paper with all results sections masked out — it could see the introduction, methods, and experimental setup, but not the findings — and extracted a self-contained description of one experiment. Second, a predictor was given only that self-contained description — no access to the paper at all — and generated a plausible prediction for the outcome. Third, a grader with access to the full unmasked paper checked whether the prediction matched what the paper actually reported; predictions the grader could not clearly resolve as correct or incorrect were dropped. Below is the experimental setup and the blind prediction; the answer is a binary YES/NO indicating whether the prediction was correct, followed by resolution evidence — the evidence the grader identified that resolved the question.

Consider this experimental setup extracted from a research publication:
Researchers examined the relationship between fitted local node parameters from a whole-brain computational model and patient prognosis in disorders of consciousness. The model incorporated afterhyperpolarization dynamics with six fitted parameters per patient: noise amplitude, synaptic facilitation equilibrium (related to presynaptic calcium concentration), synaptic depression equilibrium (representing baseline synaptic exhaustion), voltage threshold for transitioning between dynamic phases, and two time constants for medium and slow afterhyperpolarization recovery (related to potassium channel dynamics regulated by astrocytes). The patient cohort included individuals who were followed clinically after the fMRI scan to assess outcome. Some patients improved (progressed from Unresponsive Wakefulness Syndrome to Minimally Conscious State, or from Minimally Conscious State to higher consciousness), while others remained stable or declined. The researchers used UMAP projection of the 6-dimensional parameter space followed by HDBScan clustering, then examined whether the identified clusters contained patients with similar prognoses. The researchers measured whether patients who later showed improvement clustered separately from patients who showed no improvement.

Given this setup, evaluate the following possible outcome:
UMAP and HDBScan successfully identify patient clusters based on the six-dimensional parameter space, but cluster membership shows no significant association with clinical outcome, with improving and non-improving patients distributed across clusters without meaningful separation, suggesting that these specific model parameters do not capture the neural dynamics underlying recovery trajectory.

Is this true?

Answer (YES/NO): NO